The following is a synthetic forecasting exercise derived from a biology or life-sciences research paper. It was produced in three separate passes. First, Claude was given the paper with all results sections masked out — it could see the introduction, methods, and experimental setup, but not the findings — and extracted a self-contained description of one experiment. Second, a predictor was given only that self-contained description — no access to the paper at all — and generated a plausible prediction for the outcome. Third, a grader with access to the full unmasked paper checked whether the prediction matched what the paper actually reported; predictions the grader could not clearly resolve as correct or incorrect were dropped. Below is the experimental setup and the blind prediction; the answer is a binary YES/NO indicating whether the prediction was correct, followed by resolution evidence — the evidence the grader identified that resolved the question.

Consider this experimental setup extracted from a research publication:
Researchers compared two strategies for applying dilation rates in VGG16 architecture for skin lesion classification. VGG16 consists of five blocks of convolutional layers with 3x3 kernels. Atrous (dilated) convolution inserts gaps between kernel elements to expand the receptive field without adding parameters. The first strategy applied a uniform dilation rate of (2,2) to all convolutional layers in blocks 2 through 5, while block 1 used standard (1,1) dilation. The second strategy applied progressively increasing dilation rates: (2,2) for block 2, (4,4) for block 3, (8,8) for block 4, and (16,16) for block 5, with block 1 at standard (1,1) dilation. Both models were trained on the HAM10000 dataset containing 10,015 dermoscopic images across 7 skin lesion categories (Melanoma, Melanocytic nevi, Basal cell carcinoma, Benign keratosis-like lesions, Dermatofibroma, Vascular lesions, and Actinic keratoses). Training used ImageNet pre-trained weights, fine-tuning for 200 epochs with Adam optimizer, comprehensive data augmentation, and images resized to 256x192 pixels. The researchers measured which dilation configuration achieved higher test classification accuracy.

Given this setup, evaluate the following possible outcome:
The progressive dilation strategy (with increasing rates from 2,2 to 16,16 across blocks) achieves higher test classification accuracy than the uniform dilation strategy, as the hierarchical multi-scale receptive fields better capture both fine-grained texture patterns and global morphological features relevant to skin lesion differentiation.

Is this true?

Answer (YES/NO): YES